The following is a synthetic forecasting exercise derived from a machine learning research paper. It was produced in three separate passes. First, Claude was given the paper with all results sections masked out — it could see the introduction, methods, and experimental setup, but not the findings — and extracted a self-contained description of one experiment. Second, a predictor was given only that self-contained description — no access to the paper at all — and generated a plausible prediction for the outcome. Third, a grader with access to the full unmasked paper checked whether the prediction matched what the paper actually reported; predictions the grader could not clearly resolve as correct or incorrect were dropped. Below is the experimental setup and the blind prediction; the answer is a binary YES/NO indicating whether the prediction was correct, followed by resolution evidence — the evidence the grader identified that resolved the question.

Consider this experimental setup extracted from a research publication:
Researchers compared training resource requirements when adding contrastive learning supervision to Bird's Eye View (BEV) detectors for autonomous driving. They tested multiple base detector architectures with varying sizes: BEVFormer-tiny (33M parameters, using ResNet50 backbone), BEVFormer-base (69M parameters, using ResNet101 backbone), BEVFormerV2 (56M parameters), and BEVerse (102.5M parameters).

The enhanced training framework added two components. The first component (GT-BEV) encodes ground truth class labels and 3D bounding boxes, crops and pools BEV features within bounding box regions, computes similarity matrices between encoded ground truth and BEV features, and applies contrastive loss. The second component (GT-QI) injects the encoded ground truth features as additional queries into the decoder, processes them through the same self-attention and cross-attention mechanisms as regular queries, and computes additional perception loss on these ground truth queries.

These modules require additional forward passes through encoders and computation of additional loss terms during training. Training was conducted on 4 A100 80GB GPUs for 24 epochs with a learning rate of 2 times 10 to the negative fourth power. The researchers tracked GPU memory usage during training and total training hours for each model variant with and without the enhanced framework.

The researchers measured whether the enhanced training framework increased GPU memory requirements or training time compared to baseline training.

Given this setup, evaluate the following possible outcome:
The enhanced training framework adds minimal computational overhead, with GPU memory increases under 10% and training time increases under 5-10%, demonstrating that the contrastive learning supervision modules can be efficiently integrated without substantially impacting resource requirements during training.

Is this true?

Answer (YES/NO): NO